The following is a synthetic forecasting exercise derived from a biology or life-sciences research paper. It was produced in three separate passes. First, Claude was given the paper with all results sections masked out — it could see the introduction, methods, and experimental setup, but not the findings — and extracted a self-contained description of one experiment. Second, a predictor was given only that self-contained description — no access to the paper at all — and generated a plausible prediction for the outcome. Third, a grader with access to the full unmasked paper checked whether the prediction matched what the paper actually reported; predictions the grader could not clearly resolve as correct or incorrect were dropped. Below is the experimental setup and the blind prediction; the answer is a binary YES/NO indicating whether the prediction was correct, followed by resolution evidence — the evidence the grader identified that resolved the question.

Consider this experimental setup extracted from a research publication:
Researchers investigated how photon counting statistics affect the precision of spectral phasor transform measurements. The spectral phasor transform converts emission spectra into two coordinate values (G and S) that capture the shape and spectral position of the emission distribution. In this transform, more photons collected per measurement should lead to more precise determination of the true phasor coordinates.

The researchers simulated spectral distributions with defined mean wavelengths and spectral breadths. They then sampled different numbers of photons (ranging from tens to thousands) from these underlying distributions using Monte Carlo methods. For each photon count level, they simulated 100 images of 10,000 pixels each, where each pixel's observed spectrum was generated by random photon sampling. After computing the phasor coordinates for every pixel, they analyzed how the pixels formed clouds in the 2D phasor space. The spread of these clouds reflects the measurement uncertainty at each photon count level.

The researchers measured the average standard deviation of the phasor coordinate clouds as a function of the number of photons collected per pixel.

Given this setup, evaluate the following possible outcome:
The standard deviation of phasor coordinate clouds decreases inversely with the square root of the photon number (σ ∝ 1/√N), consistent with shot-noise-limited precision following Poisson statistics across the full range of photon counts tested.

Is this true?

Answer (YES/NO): NO